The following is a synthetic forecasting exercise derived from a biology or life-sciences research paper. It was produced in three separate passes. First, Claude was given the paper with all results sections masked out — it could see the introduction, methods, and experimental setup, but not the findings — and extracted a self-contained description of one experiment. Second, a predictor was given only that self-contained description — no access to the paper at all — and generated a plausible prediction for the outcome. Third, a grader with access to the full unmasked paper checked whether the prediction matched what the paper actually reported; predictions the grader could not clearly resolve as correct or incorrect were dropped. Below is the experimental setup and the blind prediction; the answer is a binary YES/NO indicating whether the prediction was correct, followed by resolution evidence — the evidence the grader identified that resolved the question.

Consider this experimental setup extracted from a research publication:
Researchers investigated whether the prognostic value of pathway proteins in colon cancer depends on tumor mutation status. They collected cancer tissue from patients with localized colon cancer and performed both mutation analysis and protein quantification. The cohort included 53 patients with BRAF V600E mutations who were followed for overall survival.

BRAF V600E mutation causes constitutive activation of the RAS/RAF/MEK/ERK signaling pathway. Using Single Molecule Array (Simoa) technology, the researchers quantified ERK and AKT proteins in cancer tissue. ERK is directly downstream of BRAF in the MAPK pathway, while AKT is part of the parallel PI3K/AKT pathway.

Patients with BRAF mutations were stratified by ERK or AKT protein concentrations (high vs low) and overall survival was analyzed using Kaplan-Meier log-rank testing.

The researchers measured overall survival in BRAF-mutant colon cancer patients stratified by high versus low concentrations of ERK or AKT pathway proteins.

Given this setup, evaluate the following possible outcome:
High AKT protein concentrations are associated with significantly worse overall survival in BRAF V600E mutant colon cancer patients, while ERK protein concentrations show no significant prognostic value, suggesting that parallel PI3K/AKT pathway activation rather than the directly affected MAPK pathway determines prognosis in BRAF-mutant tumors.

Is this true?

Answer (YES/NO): NO